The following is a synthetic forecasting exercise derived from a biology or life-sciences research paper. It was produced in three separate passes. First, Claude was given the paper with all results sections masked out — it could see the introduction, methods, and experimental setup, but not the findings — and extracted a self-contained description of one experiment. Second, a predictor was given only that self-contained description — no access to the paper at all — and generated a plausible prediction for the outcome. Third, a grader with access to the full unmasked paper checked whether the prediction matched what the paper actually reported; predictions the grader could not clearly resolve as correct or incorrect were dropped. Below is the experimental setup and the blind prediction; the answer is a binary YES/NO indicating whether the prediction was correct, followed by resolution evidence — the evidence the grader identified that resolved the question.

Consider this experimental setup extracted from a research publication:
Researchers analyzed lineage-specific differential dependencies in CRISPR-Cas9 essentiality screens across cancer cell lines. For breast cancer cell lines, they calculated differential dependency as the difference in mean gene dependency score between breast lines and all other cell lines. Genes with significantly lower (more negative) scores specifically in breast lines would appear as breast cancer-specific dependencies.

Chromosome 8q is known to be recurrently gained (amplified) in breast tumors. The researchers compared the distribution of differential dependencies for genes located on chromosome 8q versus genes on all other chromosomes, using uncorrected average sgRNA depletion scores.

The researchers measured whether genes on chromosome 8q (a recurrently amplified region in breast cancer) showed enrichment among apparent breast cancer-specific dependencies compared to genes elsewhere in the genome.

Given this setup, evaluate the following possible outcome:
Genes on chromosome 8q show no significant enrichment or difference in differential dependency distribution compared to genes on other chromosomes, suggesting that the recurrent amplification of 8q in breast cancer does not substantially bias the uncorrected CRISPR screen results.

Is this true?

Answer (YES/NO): NO